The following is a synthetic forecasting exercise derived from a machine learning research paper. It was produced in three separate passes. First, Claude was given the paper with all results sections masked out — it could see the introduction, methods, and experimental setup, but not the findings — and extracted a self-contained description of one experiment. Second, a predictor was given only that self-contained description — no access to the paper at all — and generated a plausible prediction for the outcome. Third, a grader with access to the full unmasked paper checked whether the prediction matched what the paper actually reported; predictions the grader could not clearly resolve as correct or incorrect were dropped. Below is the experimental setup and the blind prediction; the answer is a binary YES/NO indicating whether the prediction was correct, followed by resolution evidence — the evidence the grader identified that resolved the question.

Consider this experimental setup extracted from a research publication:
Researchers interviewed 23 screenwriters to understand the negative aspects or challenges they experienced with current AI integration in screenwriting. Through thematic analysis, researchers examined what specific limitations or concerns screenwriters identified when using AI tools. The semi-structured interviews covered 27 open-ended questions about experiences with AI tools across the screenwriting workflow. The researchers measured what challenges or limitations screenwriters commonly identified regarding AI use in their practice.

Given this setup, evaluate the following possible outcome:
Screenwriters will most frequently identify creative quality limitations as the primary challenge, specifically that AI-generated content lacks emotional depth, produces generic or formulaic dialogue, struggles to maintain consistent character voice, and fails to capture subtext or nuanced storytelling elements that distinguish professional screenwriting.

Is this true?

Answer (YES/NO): NO